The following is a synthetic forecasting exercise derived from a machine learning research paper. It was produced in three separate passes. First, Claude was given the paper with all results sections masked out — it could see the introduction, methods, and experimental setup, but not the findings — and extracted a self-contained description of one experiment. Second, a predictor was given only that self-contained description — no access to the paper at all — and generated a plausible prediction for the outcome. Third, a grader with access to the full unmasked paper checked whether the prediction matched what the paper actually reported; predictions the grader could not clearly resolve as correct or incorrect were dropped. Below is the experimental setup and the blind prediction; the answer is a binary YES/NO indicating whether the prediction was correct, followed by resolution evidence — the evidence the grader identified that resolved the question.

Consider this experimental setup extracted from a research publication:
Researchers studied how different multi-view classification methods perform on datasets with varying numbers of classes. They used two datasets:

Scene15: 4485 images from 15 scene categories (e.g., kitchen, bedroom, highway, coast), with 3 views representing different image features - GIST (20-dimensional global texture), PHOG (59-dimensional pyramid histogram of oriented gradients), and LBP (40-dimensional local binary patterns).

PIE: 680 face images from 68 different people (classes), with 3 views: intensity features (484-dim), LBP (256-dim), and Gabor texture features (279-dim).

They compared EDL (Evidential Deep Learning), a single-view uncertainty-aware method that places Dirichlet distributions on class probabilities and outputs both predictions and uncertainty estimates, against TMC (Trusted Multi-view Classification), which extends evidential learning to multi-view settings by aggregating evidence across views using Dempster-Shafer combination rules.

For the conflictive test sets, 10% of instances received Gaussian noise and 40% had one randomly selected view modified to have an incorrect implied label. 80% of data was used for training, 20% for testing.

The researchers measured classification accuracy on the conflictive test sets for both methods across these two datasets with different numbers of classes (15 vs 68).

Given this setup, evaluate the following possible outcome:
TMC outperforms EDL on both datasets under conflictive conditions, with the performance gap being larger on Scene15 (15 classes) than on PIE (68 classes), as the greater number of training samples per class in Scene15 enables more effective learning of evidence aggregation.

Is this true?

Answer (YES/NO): NO